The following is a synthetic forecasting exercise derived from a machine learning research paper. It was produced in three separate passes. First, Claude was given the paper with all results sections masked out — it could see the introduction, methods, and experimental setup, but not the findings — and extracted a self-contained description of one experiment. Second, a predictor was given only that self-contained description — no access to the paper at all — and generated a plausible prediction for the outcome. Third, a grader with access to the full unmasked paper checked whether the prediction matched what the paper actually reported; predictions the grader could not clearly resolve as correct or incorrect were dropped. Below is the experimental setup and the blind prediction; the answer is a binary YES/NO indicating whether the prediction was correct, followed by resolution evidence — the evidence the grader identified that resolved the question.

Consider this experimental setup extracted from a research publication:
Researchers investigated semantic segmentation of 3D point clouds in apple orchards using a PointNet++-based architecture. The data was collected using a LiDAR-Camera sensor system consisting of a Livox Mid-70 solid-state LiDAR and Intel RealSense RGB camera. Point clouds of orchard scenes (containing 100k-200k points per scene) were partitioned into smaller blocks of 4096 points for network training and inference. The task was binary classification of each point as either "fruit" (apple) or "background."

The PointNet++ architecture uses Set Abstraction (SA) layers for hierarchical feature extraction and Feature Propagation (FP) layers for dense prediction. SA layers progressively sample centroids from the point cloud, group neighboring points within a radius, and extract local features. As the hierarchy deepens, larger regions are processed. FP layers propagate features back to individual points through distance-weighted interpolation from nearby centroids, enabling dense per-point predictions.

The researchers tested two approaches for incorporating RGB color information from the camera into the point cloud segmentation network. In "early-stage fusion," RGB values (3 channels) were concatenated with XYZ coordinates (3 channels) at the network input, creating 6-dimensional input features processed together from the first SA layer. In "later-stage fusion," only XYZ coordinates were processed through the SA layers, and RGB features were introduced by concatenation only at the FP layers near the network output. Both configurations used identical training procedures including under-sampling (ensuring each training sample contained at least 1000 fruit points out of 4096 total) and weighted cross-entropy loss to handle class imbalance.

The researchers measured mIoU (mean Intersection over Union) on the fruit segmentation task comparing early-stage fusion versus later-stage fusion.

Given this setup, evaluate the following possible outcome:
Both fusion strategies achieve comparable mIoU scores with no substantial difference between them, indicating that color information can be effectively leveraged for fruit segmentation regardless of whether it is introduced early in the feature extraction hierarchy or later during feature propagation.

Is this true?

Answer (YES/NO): NO